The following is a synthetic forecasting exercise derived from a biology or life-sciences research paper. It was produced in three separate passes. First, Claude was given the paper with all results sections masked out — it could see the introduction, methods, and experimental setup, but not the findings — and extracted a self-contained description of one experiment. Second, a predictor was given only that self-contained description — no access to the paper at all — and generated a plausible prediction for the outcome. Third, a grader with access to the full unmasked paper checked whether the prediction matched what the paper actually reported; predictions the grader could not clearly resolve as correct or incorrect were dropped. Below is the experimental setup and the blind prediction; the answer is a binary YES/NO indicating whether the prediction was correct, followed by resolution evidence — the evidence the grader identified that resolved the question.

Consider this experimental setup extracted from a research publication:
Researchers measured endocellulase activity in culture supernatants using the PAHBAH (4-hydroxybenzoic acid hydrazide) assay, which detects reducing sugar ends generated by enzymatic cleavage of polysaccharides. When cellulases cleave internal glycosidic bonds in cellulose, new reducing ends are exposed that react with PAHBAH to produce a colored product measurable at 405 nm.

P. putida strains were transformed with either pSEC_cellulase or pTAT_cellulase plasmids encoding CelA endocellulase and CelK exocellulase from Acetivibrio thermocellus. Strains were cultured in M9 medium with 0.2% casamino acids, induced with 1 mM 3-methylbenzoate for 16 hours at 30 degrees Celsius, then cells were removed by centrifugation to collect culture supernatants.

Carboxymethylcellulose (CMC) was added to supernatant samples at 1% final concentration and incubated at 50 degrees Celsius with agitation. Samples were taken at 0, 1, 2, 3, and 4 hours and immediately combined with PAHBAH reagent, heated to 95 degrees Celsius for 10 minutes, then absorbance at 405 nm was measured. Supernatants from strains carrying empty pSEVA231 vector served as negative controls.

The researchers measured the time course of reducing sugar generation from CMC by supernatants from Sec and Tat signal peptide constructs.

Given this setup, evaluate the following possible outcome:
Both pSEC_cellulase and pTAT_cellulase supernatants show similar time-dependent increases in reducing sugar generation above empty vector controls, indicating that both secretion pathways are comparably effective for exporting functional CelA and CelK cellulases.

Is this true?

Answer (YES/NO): NO